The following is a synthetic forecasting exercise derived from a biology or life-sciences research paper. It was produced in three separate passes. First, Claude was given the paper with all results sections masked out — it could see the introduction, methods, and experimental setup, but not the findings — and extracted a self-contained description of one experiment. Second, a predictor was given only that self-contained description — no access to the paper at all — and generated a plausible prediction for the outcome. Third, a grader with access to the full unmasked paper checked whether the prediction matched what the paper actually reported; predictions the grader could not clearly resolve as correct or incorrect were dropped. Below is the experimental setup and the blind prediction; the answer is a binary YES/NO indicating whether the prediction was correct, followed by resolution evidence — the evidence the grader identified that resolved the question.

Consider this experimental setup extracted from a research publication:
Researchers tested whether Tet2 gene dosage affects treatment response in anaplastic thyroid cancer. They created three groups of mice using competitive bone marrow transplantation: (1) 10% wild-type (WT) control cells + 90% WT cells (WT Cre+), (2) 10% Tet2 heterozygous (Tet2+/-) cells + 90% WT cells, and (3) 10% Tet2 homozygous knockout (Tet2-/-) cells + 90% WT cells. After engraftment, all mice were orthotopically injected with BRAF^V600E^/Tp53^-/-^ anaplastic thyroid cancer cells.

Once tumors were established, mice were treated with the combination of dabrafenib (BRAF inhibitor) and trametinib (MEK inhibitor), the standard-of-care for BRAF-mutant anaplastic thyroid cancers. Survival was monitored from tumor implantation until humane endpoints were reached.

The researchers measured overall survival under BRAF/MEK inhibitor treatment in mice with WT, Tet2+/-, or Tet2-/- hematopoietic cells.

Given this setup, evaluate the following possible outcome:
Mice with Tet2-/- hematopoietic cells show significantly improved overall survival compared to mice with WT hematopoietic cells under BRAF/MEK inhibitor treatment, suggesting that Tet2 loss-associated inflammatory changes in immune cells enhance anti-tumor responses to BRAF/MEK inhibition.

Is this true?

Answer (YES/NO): NO